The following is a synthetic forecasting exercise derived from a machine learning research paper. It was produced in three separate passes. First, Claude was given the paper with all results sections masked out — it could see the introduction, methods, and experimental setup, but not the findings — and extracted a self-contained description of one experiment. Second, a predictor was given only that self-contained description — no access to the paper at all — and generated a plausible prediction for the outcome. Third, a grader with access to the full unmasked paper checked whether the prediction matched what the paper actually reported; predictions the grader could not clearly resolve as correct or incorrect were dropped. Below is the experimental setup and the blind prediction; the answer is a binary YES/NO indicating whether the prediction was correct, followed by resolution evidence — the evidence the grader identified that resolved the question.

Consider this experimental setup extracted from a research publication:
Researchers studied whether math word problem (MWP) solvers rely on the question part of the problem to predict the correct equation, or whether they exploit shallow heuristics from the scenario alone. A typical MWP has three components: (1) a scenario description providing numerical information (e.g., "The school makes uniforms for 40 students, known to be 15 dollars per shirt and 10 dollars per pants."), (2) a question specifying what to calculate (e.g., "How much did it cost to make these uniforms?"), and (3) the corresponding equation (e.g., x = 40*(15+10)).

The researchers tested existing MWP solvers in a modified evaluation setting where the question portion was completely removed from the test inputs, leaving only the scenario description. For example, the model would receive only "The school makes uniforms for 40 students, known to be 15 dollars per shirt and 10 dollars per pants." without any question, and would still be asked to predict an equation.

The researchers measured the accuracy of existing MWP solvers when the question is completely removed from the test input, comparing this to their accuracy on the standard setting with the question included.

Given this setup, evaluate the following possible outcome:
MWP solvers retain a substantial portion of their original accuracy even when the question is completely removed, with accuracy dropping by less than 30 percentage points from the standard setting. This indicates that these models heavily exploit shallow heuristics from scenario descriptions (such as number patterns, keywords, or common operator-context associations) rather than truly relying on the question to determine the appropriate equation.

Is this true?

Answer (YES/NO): YES